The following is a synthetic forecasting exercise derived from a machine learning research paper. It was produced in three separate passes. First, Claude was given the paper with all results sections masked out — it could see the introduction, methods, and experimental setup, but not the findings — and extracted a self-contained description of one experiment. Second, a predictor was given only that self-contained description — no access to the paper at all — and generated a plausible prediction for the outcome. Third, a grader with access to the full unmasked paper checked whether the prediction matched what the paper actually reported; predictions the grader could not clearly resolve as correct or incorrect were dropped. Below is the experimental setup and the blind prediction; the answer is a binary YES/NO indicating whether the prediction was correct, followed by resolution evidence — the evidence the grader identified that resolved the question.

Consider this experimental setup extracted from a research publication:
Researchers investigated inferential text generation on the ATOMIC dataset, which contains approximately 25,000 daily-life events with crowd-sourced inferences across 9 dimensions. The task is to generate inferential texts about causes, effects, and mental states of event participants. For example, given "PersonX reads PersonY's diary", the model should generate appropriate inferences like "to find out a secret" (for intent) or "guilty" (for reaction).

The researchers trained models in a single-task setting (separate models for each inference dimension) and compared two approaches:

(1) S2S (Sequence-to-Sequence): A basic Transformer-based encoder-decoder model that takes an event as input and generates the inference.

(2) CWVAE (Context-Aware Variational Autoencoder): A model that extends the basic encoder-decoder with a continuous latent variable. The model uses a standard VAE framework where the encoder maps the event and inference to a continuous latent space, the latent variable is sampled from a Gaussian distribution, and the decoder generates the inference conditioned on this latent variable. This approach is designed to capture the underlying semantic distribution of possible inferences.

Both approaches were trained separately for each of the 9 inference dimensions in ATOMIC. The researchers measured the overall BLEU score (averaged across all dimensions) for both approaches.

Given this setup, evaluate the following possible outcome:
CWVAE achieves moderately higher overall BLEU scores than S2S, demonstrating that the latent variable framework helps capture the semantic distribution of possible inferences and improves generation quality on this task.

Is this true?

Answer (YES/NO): YES